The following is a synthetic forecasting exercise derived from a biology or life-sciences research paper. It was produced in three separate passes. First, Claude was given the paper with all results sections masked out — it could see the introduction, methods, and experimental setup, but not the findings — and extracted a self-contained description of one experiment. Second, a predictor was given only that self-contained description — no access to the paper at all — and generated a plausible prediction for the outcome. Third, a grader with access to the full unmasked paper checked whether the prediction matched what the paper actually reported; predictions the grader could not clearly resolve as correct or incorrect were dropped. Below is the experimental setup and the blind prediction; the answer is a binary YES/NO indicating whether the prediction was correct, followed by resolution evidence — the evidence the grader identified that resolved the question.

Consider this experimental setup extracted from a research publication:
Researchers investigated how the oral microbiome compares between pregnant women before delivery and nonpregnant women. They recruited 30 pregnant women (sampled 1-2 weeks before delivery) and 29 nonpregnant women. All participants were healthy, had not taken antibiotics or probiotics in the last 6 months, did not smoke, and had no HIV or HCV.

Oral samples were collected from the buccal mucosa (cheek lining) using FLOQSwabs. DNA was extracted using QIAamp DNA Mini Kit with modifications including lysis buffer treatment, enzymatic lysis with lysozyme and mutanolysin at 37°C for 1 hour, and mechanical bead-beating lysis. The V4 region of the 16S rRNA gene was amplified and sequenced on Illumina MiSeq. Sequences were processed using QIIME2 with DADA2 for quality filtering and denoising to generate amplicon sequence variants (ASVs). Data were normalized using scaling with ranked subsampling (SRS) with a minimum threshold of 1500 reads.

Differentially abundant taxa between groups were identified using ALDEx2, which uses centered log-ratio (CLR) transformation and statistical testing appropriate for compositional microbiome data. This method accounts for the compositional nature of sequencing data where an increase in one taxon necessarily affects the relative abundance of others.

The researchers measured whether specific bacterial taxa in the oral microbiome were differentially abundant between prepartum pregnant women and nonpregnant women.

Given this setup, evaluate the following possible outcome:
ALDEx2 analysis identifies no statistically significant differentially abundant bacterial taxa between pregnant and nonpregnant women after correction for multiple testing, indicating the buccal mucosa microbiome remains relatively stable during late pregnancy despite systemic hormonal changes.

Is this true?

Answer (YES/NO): YES